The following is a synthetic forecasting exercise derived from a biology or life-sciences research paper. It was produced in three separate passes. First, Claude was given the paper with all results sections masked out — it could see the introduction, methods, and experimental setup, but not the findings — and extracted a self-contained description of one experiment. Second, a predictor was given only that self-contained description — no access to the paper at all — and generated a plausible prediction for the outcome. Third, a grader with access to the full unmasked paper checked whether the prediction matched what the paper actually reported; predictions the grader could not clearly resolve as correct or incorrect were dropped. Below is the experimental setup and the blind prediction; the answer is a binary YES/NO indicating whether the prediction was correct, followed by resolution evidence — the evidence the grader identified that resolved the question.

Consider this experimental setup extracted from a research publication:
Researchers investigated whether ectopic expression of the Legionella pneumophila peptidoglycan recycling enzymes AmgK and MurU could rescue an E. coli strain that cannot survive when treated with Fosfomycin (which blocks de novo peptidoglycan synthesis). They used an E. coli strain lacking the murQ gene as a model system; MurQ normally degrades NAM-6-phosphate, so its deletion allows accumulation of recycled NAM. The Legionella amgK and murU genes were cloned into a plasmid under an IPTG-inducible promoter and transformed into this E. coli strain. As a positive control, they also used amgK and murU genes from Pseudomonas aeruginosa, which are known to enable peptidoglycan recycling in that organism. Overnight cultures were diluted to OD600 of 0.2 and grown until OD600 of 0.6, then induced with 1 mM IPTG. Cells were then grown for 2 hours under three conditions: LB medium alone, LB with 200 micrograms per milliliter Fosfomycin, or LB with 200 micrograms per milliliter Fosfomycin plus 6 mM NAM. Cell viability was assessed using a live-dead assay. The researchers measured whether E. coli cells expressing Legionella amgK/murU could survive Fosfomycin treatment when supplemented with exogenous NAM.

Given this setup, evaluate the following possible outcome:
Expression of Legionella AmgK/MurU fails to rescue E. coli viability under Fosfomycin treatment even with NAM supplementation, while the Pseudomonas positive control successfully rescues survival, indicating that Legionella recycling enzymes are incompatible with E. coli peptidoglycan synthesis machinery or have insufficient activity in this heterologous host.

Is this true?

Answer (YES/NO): YES